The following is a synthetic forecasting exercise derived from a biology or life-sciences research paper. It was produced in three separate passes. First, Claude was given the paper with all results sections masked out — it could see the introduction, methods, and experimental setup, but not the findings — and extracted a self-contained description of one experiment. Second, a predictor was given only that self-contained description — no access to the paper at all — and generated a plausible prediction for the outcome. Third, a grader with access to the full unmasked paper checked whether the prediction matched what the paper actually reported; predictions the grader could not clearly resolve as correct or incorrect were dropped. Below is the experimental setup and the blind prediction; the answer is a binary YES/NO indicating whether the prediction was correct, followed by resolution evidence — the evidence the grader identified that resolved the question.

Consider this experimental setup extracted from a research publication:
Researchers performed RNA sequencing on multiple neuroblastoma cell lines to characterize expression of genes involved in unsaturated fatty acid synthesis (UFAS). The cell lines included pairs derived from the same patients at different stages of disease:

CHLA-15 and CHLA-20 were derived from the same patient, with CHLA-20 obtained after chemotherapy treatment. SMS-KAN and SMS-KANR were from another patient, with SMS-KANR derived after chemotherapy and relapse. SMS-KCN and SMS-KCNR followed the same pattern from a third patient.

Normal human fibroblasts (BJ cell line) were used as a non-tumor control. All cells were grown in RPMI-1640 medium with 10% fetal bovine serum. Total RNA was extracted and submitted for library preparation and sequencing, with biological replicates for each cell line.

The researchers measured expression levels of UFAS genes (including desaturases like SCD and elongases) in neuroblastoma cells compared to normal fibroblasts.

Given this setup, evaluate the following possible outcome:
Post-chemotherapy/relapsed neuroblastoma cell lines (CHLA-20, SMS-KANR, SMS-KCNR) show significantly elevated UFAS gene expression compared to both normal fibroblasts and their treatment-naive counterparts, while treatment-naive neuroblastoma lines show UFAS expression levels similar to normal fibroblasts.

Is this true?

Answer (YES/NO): NO